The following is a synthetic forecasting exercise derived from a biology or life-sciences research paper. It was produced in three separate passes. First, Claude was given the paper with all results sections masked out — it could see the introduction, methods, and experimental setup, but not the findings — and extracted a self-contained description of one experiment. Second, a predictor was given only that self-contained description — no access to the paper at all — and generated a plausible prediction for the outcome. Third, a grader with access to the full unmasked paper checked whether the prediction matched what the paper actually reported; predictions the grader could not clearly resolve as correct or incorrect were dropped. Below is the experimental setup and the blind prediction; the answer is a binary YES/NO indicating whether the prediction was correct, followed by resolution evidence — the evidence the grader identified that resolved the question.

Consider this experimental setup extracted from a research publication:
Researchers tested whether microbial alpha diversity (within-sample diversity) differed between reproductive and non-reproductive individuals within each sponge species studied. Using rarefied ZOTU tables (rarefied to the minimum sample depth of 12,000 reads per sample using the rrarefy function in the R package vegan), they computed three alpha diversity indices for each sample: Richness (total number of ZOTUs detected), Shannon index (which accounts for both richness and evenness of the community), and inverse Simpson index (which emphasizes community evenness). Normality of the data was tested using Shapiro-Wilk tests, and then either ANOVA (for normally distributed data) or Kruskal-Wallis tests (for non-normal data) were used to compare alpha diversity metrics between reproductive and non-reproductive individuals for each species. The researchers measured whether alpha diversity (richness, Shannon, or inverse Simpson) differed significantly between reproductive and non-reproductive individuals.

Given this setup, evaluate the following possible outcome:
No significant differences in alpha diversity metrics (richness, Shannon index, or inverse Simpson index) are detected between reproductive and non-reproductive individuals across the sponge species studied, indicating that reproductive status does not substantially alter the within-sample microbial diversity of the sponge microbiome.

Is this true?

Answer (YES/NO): YES